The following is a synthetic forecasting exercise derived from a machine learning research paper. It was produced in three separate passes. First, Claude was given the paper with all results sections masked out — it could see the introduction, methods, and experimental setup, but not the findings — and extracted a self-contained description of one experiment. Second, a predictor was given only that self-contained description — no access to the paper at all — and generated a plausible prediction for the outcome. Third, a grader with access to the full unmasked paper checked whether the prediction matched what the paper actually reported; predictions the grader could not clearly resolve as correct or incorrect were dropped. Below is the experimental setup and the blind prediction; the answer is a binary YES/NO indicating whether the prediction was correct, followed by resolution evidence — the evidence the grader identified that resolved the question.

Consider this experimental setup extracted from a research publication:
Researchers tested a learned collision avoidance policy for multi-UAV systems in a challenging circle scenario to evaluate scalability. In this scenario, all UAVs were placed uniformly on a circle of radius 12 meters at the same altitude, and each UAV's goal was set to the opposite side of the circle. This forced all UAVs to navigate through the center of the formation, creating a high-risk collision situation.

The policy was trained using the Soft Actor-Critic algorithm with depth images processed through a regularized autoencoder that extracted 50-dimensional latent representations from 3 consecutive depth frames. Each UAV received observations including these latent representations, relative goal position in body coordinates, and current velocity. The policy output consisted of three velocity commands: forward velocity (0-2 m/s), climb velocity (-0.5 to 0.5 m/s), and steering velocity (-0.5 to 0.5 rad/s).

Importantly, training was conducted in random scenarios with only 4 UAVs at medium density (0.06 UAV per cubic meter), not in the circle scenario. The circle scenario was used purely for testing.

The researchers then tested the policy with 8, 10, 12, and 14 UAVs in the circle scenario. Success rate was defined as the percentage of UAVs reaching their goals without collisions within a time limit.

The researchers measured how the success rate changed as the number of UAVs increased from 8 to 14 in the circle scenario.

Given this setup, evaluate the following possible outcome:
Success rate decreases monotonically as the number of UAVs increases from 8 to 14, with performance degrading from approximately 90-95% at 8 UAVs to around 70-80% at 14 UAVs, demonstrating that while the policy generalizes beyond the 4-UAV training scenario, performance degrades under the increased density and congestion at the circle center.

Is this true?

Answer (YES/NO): NO